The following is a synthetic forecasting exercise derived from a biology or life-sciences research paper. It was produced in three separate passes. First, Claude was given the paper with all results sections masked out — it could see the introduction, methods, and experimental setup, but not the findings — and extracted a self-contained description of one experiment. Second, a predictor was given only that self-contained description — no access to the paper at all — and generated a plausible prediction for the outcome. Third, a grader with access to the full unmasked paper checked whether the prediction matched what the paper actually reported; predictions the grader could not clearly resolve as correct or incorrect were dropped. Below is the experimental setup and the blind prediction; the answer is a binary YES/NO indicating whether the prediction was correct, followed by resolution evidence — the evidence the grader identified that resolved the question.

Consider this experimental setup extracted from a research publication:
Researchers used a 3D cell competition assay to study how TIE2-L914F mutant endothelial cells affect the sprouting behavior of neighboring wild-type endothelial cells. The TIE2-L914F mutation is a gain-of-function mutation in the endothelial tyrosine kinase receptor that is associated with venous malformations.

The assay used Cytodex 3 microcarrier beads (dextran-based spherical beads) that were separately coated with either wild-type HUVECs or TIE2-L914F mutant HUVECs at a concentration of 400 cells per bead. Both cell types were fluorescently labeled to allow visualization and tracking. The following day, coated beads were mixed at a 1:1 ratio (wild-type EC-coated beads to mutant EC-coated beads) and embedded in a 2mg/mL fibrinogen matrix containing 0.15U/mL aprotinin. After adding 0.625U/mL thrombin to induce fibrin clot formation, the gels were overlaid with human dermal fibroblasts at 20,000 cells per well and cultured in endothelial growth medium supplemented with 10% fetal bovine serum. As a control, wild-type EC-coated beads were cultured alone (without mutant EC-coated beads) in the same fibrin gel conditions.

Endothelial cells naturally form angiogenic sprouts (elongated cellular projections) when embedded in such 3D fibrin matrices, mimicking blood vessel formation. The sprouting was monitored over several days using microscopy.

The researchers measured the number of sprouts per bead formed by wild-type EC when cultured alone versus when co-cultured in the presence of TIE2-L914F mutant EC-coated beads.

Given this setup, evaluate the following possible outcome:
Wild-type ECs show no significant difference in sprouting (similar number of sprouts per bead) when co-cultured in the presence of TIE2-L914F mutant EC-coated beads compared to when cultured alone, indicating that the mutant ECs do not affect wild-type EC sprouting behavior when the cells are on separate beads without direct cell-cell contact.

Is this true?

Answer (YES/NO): NO